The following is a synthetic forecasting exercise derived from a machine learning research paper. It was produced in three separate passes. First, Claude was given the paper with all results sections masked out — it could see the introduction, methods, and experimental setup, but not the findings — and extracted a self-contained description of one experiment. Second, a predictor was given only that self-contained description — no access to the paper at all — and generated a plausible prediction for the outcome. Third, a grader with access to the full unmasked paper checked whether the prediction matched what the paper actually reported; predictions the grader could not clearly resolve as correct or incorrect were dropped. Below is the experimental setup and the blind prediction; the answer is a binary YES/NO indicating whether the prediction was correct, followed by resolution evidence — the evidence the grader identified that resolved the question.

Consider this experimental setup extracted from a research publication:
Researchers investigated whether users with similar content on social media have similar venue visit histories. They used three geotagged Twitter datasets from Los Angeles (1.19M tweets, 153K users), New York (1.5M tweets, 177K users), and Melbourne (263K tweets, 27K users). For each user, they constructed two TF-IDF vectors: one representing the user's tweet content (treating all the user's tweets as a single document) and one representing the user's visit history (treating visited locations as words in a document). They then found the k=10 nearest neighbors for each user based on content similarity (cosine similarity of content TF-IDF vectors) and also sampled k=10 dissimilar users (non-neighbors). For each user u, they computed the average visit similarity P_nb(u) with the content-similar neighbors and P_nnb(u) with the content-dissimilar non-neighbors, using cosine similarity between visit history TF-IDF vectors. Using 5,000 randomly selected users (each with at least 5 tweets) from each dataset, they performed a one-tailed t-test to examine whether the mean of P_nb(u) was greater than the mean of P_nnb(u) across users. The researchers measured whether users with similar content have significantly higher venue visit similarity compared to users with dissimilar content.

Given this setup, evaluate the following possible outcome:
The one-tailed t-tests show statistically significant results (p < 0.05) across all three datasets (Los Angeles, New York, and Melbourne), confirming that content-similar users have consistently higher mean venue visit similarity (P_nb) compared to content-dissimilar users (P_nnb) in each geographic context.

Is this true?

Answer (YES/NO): YES